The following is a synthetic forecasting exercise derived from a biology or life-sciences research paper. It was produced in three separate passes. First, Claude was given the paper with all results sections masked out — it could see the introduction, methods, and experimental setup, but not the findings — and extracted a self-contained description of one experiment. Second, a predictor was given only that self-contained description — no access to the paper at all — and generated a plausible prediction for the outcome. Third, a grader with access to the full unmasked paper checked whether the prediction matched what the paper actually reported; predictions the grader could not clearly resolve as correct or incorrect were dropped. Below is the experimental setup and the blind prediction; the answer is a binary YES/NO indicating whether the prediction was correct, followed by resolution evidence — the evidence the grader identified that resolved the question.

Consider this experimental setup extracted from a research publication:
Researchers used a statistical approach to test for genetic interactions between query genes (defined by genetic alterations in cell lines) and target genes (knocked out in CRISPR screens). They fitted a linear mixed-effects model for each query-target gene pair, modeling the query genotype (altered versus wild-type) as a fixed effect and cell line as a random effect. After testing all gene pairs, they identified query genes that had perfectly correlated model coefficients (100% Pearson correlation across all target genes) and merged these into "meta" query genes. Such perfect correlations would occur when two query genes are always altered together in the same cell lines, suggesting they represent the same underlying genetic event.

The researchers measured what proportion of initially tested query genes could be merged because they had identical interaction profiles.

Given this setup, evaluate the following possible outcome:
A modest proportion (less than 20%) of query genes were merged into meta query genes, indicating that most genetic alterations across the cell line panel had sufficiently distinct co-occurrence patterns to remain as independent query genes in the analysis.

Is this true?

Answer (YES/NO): NO